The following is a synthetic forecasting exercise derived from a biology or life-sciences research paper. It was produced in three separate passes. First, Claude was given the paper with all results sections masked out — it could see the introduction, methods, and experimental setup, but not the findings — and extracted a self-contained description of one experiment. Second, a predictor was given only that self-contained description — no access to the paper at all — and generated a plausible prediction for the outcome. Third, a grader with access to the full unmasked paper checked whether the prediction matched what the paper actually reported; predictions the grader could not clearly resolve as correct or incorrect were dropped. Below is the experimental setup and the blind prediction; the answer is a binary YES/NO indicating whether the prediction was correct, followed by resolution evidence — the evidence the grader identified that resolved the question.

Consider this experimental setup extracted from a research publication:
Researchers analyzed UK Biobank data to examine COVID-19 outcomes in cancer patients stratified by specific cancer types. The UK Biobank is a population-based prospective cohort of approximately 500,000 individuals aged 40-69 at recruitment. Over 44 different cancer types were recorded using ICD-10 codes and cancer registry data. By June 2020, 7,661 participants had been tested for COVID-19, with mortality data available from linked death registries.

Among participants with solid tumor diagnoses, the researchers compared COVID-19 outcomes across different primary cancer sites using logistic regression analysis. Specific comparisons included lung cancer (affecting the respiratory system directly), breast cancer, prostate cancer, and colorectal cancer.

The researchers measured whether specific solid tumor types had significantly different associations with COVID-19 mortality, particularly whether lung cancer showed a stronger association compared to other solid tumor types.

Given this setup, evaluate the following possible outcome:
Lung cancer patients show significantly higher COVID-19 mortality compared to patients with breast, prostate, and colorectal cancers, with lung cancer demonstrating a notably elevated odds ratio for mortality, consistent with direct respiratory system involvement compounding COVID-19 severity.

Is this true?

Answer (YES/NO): NO